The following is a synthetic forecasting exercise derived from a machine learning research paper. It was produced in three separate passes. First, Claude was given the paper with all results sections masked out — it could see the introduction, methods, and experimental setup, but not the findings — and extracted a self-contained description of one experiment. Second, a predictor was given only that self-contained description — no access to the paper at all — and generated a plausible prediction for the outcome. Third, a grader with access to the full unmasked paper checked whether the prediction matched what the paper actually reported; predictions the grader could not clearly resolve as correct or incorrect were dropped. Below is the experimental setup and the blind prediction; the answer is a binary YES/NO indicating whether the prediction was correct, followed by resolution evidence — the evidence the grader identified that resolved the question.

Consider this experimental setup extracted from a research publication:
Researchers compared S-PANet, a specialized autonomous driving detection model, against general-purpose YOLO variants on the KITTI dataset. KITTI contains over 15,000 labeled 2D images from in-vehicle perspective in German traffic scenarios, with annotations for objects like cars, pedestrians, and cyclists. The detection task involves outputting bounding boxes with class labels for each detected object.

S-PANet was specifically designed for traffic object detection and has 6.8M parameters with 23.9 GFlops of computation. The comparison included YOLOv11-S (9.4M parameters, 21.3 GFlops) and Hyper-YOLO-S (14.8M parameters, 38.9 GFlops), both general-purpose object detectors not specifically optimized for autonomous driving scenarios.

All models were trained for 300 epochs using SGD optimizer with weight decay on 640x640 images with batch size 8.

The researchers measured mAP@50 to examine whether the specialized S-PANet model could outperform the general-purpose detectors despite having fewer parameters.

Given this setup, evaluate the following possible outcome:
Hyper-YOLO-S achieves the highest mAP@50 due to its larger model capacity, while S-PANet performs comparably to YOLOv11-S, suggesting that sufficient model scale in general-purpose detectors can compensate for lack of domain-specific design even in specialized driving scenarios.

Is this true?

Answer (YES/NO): NO